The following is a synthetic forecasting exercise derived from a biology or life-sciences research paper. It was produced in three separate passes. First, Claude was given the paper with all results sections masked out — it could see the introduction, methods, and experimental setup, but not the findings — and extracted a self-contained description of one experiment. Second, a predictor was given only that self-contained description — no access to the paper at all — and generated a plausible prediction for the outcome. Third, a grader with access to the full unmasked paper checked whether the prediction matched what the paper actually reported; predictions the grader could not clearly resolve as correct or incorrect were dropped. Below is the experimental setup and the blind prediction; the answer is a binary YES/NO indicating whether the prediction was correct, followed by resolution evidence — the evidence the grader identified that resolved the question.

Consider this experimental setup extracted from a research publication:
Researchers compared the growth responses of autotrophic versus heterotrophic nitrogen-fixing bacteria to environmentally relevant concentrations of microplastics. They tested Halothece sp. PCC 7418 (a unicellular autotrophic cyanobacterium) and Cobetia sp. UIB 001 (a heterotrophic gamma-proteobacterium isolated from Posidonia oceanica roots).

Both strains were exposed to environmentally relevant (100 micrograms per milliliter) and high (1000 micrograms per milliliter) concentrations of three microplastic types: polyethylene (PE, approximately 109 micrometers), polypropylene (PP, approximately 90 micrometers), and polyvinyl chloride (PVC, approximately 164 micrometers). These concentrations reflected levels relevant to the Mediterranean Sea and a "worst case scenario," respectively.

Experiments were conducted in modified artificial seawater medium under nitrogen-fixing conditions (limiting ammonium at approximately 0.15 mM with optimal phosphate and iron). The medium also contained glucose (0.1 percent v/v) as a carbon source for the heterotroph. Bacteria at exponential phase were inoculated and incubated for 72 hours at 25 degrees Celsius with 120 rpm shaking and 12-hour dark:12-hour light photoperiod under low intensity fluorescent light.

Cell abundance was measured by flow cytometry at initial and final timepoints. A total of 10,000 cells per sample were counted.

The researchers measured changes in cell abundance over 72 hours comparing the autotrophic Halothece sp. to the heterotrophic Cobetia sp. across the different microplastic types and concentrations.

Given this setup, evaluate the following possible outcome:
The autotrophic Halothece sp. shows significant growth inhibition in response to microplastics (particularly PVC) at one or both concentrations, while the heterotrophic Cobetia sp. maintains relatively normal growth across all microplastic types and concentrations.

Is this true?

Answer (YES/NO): NO